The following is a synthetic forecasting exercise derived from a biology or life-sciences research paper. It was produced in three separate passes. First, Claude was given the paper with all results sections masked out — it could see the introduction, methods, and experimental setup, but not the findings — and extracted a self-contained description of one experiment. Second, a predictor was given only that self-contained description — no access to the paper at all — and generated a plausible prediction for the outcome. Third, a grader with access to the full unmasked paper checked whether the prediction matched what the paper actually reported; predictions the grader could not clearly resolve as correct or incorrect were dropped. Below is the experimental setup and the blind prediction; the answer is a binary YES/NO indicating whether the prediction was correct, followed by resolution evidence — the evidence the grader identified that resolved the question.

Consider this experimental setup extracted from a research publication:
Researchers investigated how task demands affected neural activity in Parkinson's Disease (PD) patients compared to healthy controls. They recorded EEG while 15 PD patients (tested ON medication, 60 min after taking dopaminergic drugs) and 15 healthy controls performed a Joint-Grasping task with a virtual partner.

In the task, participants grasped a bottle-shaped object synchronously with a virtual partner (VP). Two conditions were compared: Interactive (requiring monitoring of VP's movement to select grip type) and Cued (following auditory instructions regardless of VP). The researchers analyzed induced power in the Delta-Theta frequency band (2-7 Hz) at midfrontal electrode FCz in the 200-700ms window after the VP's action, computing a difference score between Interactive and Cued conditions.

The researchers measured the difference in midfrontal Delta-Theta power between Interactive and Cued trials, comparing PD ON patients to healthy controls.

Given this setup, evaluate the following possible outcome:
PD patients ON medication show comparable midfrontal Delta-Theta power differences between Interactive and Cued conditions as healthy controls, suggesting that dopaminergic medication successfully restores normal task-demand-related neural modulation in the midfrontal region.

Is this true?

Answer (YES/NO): YES